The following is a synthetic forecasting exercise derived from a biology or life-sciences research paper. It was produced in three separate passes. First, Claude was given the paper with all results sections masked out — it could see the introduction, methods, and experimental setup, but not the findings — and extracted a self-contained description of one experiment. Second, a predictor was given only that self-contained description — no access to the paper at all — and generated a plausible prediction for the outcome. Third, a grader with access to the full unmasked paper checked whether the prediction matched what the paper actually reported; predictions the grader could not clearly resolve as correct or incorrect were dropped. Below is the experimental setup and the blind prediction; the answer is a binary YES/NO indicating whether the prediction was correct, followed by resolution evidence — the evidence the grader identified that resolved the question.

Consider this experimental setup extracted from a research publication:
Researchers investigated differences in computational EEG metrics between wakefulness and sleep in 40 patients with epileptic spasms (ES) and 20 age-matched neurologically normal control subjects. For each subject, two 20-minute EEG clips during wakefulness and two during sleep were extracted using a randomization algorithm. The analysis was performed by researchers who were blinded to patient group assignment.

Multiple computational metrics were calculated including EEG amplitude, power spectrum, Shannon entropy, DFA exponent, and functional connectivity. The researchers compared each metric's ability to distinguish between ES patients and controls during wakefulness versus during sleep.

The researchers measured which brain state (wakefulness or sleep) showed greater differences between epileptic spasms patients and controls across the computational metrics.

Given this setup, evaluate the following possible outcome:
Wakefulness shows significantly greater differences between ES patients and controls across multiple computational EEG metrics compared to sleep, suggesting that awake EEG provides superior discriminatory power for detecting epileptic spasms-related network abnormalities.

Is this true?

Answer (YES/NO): NO